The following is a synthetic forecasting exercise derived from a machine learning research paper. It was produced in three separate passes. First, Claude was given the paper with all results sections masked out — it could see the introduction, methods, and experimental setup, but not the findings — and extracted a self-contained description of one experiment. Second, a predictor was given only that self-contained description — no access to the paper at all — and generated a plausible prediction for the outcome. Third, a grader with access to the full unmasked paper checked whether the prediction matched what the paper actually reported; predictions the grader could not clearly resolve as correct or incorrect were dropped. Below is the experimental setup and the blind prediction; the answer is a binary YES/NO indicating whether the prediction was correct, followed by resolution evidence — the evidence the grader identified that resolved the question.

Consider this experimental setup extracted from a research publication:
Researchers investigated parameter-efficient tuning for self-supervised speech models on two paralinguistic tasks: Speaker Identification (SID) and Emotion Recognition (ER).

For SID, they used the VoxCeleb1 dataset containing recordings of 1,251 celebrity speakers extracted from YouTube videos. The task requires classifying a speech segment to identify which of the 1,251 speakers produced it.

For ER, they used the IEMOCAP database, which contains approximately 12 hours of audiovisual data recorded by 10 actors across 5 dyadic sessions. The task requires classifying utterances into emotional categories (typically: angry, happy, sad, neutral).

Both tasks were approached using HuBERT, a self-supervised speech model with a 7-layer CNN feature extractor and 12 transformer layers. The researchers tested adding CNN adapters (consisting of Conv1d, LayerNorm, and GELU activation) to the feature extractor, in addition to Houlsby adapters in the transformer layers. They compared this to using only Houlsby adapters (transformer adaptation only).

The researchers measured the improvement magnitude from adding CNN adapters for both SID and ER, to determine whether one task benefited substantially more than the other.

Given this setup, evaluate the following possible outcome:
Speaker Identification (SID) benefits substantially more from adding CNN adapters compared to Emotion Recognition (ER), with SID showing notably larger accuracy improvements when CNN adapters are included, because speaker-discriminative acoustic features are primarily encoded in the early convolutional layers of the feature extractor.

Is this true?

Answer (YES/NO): NO